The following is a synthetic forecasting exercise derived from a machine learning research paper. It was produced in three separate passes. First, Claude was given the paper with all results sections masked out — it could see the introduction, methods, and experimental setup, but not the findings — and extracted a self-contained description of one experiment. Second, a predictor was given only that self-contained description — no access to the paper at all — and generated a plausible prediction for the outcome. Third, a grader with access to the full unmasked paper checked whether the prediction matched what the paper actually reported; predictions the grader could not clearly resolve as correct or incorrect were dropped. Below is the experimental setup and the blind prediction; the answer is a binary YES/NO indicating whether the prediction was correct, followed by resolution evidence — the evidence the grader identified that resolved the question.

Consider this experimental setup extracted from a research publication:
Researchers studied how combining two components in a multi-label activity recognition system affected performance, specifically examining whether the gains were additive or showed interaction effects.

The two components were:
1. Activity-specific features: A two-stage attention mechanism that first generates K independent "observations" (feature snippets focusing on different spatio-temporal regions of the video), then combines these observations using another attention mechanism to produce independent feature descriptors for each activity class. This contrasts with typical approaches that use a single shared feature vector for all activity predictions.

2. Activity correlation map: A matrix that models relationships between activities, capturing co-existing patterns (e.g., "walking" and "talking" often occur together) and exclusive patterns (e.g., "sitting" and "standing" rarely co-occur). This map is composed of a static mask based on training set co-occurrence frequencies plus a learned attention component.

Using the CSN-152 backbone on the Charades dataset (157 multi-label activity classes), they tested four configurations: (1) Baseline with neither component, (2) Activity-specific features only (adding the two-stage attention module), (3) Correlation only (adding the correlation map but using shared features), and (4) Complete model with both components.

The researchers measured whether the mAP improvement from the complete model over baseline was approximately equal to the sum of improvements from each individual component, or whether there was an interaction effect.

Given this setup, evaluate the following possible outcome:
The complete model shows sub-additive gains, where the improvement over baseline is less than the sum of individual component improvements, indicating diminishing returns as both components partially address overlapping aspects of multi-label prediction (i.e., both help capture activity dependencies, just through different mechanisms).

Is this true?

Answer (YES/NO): NO